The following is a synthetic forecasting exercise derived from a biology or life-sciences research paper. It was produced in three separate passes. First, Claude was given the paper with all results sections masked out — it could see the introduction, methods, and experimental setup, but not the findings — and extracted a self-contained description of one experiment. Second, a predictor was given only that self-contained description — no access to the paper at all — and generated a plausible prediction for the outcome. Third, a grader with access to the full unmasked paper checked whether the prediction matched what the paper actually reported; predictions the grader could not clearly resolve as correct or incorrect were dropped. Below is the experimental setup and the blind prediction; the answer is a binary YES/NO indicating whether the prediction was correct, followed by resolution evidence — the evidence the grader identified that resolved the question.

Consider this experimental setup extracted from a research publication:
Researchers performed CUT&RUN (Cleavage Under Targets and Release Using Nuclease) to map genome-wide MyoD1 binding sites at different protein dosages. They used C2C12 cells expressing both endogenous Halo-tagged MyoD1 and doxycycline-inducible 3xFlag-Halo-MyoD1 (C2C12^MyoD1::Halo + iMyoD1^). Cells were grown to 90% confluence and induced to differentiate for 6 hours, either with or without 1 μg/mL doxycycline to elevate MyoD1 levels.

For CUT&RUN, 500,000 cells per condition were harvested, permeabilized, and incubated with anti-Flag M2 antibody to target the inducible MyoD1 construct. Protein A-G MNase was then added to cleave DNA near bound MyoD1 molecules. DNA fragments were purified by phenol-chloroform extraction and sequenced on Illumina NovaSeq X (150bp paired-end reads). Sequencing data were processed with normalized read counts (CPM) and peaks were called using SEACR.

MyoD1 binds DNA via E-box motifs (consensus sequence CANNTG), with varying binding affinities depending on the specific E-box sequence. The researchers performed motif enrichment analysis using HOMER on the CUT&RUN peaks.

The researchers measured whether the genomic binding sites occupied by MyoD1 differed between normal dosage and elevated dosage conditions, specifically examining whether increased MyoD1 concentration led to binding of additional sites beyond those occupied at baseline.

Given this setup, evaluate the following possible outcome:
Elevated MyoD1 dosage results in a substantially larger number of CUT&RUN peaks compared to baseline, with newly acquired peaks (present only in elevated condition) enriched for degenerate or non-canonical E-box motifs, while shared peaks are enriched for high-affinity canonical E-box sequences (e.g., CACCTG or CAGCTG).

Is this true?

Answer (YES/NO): YES